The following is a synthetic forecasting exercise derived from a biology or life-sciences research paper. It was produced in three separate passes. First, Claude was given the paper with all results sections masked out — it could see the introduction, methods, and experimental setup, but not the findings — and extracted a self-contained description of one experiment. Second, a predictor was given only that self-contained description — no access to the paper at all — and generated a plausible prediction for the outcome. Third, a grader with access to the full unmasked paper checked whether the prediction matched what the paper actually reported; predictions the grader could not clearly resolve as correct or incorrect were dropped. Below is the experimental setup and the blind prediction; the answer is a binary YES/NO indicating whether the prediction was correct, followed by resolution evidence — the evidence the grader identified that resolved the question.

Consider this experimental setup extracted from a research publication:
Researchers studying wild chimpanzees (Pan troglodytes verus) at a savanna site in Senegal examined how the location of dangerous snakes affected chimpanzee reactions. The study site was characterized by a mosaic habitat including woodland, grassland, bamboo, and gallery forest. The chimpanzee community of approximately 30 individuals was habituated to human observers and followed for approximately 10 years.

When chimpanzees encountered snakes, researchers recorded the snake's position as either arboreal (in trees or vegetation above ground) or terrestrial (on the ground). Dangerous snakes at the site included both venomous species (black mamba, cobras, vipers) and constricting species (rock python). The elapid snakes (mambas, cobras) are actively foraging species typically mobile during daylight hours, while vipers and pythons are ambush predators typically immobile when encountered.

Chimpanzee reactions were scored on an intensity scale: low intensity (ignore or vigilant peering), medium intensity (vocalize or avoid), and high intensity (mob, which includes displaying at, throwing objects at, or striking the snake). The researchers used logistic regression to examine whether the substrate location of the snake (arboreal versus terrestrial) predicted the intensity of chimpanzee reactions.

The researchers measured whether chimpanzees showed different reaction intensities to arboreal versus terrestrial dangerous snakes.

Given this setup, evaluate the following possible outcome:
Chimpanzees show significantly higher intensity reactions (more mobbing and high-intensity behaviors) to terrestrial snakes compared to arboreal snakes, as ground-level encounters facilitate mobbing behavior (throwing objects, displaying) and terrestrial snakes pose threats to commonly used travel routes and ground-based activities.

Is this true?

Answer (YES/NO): NO